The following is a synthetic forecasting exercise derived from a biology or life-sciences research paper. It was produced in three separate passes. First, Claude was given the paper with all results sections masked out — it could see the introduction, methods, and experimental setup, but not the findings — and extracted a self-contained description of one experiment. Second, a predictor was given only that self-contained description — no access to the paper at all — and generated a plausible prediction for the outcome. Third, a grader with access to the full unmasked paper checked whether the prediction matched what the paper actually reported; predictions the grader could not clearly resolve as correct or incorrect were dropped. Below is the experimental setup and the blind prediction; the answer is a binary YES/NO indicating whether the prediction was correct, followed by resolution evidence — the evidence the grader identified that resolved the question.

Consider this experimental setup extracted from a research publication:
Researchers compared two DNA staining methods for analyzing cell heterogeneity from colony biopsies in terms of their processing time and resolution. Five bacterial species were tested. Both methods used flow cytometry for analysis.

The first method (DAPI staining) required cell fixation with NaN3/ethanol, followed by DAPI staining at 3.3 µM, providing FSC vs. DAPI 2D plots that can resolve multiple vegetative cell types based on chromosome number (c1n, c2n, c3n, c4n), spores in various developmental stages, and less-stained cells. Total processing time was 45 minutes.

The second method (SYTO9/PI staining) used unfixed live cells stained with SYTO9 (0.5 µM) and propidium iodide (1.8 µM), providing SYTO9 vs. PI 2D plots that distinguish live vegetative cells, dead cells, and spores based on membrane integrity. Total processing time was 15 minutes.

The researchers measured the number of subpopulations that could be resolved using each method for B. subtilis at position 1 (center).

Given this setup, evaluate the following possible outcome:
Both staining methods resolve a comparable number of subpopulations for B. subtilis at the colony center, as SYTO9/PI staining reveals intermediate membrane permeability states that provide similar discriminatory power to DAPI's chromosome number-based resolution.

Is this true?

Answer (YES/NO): NO